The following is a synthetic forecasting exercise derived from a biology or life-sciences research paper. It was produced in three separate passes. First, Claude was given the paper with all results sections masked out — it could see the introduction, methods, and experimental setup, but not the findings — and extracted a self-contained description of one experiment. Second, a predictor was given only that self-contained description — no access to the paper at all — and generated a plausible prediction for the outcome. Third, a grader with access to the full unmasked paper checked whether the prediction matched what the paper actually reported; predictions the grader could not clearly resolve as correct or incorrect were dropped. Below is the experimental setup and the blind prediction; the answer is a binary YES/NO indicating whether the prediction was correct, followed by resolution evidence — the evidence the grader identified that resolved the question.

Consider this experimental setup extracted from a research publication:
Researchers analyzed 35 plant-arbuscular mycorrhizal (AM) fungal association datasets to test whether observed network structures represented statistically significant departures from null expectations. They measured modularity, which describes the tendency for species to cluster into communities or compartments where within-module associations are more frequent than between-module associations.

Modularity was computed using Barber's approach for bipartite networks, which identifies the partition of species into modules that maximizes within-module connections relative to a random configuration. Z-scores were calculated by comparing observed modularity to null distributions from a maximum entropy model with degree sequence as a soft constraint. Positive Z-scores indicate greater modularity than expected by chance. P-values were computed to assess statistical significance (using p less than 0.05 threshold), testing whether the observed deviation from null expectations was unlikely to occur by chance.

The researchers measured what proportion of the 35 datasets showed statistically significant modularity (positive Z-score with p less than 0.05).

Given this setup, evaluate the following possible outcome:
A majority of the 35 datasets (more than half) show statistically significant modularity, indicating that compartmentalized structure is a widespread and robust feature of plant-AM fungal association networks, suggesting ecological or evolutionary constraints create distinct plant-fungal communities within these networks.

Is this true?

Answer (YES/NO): YES